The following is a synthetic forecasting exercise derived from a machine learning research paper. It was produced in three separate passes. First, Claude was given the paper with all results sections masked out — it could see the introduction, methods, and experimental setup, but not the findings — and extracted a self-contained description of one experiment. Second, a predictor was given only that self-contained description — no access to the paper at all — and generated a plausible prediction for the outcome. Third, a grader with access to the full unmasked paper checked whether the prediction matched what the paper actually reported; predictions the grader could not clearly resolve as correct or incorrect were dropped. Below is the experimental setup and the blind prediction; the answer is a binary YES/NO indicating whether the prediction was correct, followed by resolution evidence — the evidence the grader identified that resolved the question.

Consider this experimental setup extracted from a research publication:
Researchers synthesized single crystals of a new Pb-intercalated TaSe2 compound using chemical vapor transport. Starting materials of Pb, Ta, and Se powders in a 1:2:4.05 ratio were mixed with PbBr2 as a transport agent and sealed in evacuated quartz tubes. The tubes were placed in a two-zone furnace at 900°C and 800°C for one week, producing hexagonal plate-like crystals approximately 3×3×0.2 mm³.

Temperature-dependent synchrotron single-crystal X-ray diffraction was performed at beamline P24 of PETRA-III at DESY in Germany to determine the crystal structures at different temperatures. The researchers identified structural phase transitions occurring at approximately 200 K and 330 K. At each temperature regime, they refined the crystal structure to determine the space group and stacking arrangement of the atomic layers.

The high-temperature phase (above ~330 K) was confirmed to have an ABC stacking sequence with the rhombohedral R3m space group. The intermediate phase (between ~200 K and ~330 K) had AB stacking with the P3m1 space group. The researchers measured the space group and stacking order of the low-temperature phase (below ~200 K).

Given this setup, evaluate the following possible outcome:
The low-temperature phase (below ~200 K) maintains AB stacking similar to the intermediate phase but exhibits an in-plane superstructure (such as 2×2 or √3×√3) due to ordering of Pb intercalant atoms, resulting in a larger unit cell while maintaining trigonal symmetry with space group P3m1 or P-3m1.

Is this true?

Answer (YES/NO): NO